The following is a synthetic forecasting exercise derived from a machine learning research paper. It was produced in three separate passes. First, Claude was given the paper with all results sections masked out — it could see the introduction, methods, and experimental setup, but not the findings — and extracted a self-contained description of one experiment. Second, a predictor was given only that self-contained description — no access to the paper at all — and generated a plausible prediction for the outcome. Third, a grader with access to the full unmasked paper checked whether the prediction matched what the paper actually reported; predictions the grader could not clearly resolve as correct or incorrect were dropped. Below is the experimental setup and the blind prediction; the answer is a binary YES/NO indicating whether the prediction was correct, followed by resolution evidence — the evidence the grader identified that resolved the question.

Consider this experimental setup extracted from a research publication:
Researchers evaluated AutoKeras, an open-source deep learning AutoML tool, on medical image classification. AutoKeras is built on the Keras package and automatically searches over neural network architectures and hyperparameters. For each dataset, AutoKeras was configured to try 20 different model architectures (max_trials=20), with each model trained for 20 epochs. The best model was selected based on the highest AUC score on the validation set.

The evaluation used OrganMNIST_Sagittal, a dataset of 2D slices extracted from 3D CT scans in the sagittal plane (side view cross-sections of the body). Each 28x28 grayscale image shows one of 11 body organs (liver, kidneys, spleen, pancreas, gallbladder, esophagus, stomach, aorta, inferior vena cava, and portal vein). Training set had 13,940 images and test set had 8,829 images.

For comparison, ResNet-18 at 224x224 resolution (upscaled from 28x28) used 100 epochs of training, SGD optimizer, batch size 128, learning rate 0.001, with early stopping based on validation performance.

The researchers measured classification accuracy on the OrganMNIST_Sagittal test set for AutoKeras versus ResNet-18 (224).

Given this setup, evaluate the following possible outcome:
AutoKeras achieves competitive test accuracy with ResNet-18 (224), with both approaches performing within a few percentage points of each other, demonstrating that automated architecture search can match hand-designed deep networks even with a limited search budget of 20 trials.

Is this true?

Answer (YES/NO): YES